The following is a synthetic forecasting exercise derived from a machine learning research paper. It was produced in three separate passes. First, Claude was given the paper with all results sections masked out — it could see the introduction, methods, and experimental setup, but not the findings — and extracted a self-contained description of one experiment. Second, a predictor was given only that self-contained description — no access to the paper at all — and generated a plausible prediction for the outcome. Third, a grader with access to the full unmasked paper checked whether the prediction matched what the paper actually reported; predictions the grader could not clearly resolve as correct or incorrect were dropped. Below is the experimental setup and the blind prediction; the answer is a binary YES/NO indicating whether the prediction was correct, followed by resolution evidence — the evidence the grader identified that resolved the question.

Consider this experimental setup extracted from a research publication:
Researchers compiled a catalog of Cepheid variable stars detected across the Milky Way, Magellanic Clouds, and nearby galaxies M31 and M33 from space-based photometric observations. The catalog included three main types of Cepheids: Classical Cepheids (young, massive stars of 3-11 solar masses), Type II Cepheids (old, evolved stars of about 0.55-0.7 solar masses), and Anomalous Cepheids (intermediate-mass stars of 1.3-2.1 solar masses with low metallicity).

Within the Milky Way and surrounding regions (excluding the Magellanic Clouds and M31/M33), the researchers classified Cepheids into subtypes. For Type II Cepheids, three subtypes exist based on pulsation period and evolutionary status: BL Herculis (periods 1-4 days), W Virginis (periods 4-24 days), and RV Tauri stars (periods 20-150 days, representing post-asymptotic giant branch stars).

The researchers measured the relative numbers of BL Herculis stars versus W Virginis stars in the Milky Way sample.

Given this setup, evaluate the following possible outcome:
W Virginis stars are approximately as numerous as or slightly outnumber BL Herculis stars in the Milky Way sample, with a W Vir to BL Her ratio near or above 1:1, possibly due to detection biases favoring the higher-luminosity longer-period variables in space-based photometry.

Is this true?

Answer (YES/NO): YES